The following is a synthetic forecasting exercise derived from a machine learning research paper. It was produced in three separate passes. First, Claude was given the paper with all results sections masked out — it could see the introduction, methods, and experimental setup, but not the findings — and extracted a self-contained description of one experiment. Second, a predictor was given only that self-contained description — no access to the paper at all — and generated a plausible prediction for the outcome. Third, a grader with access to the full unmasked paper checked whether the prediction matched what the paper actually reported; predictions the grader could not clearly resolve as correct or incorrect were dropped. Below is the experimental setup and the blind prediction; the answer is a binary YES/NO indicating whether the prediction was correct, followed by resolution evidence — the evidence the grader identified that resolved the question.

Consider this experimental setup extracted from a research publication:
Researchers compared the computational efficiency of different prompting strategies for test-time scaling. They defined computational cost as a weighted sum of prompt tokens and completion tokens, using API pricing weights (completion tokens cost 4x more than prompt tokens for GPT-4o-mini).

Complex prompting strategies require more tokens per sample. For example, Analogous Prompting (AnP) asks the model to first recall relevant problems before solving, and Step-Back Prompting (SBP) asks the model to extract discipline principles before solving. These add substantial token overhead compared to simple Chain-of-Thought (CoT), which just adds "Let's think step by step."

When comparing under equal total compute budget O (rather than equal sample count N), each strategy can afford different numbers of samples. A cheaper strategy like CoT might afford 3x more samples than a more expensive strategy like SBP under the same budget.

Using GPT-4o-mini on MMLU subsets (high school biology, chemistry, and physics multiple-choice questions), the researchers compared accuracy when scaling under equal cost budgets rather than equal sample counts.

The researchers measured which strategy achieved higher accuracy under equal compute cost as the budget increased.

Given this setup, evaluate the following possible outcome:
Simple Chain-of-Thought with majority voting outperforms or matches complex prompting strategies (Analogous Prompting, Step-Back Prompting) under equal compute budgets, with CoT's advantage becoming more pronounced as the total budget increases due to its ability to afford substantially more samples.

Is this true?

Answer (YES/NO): YES